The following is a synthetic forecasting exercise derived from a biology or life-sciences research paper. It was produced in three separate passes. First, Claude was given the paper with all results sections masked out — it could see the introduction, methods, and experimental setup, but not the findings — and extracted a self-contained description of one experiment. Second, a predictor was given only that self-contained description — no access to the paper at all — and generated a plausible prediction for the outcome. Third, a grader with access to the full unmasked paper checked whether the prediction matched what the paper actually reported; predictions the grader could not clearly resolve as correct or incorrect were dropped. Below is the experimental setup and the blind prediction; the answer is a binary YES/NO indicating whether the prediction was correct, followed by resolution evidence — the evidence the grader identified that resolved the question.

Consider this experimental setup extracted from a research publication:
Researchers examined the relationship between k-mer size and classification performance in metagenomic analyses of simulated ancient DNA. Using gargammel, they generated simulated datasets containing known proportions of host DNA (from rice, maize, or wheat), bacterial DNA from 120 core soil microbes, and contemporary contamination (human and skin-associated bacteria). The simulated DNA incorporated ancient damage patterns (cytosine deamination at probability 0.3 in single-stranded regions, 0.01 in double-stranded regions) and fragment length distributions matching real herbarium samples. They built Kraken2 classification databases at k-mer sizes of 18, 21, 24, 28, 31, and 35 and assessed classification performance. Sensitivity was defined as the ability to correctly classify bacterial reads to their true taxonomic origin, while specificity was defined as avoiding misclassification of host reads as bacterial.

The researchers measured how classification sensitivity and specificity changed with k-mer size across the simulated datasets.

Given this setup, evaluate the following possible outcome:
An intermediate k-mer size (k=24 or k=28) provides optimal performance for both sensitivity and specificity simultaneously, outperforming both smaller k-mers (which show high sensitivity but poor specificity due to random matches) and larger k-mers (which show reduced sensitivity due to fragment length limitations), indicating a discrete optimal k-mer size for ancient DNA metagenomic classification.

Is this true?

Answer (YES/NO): NO